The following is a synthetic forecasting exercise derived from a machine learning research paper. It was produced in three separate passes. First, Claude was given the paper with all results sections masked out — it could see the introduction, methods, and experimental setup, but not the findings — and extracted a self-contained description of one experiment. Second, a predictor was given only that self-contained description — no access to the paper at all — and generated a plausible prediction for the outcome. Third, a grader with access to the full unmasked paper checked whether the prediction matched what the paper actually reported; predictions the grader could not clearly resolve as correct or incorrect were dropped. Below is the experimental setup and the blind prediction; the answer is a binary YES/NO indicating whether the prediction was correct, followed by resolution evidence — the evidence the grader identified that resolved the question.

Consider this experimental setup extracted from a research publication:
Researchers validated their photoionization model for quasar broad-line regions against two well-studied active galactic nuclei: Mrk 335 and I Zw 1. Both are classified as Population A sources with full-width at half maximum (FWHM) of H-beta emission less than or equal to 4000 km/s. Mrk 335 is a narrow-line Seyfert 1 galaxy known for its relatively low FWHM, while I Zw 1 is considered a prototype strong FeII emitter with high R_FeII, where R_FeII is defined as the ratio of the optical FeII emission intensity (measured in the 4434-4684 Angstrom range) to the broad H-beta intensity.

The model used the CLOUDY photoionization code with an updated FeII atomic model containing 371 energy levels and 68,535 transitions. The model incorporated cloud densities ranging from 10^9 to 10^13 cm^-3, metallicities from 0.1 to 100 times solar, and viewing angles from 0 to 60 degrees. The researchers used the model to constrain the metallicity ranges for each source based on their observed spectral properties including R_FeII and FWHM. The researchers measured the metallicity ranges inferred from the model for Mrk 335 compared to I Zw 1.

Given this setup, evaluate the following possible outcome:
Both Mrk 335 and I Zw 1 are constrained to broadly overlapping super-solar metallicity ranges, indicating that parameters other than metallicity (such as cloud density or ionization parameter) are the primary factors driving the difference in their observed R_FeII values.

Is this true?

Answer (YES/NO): NO